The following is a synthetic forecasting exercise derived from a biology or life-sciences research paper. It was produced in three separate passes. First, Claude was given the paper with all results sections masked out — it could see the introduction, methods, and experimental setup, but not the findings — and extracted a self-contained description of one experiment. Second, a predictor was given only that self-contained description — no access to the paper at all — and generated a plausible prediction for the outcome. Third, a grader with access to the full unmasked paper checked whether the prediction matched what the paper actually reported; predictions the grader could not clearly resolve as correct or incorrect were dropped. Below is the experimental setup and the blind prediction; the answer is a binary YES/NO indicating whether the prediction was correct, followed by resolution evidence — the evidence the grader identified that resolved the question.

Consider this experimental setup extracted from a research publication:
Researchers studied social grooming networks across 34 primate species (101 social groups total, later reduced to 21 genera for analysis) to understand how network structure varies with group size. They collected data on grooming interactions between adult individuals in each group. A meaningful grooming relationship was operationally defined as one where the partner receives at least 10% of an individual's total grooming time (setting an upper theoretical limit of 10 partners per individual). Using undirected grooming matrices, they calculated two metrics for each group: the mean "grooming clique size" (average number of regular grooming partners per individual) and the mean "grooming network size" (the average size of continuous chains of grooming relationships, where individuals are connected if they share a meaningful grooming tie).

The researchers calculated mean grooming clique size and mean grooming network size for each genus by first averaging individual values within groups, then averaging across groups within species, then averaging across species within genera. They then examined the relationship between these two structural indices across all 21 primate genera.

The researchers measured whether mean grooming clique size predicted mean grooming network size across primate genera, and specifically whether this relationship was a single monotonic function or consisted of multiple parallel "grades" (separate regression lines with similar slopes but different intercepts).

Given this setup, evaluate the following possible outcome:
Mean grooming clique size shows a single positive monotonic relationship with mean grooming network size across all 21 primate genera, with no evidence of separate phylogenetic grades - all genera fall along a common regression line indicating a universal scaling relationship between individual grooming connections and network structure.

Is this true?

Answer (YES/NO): YES